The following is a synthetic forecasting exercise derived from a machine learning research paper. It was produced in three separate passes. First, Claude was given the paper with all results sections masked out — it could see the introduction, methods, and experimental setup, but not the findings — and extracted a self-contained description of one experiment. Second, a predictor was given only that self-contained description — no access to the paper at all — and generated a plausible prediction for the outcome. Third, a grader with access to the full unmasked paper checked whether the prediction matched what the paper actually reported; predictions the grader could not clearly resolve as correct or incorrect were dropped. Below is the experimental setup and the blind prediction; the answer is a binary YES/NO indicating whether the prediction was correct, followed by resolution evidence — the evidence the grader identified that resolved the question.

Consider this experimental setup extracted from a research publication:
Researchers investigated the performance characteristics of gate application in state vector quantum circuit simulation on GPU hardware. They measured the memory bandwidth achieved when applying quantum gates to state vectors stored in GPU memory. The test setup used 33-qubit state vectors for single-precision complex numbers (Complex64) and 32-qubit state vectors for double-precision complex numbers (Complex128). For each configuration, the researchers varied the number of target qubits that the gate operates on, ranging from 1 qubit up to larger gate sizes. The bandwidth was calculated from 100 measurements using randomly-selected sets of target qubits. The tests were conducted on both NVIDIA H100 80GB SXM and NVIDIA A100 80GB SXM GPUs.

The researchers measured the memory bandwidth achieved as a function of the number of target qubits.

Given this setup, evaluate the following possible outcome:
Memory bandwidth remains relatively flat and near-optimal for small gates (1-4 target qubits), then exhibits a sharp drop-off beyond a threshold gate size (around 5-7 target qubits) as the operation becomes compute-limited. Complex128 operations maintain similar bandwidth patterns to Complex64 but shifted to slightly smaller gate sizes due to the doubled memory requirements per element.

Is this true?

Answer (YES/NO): NO